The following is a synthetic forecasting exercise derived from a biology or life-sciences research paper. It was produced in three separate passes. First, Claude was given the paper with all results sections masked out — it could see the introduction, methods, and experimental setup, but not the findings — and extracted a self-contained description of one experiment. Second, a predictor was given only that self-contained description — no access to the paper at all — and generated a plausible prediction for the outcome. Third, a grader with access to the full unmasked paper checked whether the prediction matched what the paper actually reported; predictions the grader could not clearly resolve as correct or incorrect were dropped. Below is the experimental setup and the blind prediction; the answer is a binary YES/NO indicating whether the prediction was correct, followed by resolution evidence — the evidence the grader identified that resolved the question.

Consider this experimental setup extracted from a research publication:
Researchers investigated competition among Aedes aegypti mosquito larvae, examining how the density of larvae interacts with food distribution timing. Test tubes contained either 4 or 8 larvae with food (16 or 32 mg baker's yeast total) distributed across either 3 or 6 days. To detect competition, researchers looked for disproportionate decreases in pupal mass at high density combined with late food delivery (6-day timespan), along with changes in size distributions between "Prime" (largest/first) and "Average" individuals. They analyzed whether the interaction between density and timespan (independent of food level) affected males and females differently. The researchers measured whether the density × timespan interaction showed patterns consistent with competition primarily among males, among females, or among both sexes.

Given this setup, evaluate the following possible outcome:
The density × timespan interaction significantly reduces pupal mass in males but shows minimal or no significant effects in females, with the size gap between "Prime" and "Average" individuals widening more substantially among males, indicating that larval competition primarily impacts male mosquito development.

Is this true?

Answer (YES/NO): NO